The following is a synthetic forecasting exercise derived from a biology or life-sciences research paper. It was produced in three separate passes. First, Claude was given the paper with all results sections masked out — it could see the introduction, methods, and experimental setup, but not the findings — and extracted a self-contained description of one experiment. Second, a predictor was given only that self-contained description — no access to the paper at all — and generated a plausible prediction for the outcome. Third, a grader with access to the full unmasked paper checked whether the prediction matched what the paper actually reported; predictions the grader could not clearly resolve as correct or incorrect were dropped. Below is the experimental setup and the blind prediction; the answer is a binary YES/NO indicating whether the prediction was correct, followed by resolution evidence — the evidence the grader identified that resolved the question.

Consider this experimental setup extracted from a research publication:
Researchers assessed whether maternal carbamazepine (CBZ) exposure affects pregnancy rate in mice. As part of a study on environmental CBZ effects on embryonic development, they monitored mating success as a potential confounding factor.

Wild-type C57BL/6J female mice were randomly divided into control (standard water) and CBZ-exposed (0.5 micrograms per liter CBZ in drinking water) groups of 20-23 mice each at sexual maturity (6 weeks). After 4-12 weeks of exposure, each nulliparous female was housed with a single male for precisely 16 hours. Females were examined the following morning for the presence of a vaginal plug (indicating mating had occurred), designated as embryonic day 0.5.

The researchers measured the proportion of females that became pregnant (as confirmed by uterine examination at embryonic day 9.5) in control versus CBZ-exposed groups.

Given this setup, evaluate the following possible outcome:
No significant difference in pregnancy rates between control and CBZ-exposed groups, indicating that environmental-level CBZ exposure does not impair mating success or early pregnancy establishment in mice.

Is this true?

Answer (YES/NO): YES